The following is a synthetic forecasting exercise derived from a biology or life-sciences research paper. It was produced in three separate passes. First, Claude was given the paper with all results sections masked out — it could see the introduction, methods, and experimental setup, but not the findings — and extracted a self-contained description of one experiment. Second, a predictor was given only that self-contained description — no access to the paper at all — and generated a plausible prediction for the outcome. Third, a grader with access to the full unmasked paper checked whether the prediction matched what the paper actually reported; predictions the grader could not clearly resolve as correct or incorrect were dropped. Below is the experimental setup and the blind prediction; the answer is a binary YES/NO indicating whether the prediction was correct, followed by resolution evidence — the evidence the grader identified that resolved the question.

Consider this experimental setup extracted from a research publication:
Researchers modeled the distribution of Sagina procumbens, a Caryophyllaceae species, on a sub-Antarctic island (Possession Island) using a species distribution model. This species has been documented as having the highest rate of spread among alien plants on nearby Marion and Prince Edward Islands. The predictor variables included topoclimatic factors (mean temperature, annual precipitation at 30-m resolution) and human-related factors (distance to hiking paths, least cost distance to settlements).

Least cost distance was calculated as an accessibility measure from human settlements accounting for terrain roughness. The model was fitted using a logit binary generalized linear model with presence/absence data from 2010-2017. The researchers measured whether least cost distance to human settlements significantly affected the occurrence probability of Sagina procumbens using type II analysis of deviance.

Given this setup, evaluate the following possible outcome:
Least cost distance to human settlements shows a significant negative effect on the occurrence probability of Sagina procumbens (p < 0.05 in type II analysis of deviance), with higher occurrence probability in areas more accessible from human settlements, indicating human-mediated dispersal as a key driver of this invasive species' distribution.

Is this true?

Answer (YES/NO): NO